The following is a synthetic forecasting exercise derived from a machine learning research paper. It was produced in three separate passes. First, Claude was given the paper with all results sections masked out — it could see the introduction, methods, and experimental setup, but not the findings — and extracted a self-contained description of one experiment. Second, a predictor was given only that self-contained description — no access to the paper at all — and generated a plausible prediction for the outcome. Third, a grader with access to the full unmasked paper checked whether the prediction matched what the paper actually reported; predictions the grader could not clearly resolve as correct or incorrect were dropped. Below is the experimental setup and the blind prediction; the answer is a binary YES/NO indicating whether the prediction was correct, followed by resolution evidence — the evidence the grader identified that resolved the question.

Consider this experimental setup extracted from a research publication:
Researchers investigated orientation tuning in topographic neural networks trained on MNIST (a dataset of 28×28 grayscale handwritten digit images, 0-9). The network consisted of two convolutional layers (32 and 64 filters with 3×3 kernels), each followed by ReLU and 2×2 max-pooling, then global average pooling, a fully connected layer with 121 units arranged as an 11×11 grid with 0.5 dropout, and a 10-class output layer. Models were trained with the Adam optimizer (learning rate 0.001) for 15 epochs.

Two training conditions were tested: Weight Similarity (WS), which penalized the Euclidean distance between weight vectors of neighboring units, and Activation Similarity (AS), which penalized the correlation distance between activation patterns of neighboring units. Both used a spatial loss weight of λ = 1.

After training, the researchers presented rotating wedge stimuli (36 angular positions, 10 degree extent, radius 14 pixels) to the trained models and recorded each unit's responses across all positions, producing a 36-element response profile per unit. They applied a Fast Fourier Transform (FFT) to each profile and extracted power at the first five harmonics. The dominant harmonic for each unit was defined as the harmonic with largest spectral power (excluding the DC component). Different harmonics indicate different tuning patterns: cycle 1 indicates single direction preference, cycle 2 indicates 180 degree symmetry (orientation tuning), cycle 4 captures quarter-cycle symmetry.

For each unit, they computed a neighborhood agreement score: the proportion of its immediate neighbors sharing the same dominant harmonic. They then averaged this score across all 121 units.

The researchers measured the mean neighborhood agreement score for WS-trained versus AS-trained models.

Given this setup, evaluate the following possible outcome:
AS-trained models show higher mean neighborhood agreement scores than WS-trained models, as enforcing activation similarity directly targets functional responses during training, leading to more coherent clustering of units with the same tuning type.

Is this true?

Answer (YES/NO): NO